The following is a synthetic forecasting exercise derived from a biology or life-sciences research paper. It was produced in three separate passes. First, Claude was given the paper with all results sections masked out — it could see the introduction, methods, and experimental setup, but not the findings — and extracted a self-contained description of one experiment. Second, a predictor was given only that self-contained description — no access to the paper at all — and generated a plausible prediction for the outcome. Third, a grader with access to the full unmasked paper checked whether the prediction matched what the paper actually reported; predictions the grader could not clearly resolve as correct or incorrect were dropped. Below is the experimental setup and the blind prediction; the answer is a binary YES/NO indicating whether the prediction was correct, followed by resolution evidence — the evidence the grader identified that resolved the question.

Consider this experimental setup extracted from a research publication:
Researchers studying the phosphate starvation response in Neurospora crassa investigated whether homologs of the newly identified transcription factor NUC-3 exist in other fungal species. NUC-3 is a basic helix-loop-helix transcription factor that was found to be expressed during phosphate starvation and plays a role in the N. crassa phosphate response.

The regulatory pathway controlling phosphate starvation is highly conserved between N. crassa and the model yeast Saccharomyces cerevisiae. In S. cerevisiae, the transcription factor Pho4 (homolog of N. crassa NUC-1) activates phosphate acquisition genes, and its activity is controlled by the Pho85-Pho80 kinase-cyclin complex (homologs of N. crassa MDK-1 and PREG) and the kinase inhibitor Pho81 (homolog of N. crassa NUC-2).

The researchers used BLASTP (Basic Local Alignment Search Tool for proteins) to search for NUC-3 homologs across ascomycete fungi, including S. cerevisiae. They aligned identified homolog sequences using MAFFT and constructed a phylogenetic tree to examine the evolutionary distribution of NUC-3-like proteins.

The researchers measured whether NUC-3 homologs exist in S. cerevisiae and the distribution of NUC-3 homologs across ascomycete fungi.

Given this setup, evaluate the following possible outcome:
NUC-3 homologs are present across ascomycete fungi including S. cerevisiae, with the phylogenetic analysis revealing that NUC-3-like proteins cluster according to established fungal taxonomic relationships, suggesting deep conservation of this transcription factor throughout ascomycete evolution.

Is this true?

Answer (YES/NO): NO